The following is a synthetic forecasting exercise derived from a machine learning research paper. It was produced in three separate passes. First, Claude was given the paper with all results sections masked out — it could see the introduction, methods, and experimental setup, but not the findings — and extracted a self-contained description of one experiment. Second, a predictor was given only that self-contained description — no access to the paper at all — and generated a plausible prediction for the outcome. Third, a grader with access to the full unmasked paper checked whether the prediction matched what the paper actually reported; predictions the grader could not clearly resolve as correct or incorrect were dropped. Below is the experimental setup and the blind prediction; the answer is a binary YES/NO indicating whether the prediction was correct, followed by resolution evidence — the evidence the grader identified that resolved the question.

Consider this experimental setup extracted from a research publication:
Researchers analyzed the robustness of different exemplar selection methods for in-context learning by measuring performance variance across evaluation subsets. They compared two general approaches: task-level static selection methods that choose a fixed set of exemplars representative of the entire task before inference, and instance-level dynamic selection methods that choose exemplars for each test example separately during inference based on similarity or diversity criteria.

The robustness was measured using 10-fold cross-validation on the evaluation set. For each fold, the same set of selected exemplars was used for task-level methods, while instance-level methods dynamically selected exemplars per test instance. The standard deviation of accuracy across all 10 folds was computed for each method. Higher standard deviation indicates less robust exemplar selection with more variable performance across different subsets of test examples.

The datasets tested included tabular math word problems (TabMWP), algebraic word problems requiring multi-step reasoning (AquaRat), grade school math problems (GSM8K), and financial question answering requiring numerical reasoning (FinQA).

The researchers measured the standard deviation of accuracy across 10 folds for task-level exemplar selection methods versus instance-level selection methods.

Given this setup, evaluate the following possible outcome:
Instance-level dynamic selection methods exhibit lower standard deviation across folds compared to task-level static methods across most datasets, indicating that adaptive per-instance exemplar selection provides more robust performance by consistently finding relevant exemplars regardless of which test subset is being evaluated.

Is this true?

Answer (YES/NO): NO